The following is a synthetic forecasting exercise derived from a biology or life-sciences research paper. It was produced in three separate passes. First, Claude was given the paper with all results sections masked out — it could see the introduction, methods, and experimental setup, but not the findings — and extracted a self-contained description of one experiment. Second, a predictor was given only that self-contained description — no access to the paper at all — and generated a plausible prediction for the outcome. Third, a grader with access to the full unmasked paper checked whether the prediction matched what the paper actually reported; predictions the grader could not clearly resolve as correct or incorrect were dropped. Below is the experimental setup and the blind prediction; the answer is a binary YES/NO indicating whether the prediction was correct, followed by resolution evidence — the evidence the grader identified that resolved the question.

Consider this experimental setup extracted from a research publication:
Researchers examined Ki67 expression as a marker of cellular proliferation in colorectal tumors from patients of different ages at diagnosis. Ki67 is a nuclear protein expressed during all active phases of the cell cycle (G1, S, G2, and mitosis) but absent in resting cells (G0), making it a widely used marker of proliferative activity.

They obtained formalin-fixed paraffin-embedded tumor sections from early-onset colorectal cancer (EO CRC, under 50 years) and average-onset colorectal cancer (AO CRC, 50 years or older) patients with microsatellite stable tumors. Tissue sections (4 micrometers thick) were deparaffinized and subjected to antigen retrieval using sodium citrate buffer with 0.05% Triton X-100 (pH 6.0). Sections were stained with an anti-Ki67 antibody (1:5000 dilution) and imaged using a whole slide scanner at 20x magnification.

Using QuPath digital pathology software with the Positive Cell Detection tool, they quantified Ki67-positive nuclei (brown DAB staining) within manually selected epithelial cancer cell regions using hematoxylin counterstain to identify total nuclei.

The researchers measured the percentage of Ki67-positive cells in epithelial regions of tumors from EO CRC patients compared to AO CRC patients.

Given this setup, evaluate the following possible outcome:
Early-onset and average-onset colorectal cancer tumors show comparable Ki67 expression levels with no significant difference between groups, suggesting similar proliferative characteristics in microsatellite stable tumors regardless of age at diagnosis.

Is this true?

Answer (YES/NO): NO